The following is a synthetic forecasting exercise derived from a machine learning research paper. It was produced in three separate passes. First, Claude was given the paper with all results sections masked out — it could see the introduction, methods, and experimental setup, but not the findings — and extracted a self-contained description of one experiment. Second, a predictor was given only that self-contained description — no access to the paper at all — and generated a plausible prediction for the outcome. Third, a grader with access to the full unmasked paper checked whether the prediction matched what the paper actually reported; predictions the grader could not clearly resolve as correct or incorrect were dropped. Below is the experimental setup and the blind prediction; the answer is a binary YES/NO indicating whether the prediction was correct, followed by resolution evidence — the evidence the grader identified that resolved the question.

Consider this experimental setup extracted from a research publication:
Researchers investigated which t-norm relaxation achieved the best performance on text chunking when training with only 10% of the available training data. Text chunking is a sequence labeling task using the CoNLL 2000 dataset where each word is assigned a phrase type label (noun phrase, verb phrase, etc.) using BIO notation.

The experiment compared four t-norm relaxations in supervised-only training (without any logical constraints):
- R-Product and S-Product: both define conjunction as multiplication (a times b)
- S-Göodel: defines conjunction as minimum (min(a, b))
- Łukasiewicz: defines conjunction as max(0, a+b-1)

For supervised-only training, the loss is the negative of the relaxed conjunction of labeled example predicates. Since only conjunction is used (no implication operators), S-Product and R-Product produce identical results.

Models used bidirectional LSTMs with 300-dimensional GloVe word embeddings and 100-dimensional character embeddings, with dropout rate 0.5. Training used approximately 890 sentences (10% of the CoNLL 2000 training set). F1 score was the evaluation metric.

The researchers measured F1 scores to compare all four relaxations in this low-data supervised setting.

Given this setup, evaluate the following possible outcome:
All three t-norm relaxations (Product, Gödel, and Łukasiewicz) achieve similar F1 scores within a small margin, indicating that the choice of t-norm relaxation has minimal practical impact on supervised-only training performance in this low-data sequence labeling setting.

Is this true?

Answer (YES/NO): NO